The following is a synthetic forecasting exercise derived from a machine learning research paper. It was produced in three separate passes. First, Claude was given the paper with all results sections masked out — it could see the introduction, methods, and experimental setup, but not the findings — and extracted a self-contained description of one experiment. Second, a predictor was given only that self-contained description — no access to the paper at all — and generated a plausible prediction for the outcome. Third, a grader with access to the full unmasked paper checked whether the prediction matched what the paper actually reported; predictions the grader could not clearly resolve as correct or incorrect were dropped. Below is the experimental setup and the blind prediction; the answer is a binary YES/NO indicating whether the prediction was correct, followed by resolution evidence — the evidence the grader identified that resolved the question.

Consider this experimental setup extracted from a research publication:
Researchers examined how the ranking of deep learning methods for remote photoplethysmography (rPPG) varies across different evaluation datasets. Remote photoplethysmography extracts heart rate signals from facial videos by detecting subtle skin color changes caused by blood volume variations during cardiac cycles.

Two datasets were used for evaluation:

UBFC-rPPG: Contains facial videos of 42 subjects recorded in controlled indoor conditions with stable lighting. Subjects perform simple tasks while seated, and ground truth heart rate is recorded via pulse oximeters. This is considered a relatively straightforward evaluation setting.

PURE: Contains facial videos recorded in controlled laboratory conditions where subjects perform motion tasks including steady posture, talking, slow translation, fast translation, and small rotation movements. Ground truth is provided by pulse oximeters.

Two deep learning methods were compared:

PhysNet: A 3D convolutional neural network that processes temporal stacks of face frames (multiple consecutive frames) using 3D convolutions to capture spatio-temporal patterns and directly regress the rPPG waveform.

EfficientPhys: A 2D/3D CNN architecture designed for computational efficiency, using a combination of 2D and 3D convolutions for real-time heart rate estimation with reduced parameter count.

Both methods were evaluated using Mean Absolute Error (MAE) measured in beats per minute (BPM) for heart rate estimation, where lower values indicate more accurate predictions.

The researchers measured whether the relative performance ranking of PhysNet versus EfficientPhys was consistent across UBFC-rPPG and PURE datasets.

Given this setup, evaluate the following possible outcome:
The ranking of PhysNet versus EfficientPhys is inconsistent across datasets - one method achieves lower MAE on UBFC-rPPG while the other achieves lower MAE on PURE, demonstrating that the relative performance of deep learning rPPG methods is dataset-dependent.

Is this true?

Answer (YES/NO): YES